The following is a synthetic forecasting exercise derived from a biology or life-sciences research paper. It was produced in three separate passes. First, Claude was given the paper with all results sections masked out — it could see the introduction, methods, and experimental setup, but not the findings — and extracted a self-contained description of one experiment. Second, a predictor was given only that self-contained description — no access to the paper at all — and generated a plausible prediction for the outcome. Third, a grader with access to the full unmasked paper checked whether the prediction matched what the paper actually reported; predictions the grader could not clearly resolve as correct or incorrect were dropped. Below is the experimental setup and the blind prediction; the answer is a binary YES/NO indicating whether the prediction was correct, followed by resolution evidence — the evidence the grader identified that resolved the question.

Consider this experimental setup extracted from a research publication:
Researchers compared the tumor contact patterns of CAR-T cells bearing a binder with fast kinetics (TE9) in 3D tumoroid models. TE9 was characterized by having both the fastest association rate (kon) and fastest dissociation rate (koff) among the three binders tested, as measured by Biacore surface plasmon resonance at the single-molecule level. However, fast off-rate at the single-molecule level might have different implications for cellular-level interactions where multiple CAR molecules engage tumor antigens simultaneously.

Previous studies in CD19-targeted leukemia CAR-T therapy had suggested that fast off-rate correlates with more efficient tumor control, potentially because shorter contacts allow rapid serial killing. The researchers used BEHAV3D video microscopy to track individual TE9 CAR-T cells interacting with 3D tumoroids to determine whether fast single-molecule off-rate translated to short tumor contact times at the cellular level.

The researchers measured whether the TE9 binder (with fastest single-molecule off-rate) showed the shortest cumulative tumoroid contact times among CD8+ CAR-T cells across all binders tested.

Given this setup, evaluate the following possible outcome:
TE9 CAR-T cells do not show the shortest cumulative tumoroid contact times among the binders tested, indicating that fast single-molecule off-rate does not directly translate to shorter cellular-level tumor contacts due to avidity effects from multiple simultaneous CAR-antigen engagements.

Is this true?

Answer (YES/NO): YES